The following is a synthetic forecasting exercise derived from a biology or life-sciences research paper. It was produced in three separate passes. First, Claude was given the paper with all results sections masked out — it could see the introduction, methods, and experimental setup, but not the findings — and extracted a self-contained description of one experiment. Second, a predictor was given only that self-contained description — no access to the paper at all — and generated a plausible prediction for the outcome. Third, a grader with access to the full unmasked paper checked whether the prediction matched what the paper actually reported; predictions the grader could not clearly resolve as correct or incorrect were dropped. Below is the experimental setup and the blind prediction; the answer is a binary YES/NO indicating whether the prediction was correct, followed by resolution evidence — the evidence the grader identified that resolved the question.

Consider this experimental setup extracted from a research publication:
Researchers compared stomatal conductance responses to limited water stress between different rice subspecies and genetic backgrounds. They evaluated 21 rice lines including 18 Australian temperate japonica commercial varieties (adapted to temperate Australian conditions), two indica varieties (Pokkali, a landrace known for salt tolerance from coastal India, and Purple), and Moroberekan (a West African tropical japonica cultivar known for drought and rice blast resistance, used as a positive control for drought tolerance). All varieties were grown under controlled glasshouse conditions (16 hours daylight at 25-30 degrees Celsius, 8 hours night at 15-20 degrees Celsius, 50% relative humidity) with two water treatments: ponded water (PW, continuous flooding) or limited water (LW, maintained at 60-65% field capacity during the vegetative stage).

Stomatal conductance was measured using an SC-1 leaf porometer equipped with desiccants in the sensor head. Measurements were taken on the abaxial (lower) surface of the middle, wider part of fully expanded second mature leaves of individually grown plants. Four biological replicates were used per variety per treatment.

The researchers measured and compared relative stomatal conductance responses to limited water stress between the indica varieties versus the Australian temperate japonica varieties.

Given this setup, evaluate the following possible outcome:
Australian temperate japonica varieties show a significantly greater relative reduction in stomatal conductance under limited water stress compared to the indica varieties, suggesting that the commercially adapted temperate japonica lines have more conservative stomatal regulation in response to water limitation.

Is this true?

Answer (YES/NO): YES